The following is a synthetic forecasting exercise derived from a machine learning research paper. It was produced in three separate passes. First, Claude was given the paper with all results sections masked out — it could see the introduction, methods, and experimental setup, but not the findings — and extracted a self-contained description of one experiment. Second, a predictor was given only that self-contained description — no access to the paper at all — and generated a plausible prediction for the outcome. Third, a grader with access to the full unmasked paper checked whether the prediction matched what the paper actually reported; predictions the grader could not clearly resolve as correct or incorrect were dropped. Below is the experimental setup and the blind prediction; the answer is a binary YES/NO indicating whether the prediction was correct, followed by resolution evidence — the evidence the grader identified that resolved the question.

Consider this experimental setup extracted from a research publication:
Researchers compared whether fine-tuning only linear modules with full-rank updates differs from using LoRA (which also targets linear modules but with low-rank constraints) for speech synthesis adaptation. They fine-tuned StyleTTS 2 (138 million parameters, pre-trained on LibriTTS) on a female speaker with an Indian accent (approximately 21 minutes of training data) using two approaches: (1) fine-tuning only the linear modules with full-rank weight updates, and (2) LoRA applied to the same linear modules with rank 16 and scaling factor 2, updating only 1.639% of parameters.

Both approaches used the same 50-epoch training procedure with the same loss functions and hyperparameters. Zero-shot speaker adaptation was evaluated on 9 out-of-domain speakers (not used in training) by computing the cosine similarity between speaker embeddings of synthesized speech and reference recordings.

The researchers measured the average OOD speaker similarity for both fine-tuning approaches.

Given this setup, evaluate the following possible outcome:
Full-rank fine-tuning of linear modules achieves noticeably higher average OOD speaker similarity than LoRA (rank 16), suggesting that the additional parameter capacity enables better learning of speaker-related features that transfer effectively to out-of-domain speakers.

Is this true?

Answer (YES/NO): NO